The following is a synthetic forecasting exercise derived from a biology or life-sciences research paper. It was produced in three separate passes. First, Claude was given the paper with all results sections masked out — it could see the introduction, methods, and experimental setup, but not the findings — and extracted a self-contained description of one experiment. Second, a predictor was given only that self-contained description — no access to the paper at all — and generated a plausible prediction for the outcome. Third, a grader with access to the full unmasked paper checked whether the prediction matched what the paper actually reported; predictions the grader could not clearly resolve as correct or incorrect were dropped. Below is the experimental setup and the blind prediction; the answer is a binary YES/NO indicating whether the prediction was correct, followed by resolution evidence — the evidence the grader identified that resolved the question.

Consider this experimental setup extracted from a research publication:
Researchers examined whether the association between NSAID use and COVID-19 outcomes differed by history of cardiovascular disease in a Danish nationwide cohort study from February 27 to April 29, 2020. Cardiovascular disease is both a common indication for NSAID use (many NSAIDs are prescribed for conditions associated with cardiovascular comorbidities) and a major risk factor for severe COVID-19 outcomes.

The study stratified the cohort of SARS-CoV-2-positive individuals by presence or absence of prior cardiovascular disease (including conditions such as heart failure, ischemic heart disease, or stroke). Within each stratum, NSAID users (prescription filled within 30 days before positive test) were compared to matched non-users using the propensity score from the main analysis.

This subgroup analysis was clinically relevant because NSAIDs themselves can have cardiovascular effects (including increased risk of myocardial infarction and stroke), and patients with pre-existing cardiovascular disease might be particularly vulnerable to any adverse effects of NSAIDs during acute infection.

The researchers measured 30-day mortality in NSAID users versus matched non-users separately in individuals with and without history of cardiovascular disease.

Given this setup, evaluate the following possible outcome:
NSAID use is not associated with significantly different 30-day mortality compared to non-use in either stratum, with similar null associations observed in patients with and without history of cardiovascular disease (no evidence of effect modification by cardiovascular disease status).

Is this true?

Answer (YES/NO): YES